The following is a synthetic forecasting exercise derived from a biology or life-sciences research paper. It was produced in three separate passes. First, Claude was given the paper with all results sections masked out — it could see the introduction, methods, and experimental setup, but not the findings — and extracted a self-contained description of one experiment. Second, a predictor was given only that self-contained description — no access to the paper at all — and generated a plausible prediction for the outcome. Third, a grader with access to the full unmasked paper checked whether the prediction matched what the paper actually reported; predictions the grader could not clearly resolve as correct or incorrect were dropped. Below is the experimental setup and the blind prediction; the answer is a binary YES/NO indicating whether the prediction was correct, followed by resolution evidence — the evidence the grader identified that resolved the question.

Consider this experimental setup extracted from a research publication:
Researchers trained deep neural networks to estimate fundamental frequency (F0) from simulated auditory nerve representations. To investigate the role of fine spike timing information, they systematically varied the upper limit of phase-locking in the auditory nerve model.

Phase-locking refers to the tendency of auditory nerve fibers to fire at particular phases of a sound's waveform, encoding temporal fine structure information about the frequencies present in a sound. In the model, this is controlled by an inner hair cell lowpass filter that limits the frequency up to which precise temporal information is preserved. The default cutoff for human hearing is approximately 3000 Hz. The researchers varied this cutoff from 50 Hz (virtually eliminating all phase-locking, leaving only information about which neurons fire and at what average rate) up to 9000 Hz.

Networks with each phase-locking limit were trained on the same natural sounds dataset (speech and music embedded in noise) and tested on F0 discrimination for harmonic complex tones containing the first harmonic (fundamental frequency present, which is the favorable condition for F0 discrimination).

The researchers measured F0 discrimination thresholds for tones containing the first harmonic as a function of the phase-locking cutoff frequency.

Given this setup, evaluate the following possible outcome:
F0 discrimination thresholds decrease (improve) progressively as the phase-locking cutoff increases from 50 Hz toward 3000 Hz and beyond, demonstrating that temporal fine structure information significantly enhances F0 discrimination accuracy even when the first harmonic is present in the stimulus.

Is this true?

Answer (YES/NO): NO